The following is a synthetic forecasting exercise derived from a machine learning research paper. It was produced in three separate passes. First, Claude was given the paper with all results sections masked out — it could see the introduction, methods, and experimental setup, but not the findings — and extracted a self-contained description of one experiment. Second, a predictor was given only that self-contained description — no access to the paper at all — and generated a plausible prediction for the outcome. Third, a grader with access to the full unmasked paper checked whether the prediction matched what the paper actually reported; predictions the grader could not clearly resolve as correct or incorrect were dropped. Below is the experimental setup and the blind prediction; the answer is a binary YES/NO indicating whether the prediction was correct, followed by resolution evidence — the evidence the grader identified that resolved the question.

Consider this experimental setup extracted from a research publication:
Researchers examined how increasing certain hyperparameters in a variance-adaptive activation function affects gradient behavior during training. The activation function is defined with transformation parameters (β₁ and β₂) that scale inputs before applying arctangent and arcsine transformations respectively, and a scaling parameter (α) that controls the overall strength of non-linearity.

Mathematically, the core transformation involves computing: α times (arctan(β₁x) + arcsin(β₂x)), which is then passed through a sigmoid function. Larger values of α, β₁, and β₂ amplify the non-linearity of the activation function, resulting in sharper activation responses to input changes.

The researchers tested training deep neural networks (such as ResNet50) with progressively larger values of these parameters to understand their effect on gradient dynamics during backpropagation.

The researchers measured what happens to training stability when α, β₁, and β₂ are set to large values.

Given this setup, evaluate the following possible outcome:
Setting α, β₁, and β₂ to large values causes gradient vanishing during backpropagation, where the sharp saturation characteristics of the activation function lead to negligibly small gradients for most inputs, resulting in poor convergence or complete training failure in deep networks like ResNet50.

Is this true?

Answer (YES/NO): NO